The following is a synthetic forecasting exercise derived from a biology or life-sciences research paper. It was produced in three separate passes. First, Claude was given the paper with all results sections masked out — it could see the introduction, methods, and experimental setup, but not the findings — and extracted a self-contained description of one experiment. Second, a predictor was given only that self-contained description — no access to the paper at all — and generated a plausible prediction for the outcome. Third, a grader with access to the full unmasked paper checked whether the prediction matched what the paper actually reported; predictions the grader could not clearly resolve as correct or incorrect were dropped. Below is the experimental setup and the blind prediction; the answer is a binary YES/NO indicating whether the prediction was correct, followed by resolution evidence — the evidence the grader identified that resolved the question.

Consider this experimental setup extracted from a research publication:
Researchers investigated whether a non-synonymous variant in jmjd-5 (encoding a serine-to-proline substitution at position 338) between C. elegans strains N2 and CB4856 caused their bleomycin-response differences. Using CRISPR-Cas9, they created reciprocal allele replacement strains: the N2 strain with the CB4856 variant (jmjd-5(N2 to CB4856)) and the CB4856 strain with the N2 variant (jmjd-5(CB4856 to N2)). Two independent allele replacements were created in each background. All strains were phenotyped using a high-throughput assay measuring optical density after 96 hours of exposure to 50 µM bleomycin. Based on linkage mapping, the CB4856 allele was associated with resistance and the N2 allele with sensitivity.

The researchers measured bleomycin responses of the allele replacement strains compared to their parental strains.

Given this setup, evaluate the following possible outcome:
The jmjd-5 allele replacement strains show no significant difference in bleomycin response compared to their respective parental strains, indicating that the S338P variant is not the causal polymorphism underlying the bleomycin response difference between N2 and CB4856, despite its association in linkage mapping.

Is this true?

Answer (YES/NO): NO